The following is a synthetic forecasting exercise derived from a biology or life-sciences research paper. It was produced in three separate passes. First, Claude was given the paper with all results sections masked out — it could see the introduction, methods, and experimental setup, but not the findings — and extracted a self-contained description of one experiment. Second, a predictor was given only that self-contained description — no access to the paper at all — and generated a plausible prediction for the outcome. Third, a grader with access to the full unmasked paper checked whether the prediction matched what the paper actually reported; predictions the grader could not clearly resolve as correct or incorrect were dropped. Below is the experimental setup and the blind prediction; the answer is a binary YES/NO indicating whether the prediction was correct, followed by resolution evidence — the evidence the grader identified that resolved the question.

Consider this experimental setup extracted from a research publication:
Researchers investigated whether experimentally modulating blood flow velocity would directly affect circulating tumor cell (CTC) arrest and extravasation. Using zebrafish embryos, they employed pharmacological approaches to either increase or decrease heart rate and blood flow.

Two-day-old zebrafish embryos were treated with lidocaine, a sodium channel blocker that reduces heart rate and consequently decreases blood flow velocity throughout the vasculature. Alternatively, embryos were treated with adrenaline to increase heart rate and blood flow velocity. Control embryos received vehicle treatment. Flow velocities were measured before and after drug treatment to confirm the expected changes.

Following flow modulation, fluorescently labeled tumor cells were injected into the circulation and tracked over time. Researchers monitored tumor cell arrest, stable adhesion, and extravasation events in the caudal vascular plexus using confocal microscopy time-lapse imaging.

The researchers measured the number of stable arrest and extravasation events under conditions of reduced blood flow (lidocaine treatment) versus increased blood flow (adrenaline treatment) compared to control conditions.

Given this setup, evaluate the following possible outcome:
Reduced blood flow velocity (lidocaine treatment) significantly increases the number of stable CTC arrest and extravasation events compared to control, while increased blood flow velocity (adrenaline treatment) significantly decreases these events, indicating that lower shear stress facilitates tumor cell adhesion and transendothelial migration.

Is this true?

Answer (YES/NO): NO